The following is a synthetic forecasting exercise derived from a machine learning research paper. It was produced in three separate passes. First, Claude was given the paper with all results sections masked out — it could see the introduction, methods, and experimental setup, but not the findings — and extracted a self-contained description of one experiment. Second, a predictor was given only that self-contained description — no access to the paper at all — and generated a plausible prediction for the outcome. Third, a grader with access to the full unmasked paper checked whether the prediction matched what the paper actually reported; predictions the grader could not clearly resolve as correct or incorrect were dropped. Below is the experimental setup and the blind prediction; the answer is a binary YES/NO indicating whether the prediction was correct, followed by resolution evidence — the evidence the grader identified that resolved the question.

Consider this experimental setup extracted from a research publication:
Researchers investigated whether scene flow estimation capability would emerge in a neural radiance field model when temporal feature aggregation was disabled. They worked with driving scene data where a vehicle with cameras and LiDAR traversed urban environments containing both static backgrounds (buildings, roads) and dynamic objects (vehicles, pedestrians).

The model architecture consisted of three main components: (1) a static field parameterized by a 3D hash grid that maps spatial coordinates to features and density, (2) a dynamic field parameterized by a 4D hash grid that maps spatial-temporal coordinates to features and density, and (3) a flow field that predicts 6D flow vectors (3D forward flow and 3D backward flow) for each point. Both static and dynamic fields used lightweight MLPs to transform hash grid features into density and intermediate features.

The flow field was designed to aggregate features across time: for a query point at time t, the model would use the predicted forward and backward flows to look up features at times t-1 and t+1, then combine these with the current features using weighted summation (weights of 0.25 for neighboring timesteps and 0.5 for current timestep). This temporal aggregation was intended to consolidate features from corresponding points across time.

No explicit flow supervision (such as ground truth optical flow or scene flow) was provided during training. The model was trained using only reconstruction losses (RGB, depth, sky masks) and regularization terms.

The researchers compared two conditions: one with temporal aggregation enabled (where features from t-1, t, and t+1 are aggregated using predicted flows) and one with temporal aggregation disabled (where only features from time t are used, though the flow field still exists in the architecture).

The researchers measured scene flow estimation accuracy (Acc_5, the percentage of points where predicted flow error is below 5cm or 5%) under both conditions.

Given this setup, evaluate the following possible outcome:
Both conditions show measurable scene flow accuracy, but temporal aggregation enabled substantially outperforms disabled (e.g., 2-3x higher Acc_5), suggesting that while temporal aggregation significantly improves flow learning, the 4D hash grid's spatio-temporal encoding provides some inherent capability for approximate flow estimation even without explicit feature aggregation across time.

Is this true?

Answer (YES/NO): NO